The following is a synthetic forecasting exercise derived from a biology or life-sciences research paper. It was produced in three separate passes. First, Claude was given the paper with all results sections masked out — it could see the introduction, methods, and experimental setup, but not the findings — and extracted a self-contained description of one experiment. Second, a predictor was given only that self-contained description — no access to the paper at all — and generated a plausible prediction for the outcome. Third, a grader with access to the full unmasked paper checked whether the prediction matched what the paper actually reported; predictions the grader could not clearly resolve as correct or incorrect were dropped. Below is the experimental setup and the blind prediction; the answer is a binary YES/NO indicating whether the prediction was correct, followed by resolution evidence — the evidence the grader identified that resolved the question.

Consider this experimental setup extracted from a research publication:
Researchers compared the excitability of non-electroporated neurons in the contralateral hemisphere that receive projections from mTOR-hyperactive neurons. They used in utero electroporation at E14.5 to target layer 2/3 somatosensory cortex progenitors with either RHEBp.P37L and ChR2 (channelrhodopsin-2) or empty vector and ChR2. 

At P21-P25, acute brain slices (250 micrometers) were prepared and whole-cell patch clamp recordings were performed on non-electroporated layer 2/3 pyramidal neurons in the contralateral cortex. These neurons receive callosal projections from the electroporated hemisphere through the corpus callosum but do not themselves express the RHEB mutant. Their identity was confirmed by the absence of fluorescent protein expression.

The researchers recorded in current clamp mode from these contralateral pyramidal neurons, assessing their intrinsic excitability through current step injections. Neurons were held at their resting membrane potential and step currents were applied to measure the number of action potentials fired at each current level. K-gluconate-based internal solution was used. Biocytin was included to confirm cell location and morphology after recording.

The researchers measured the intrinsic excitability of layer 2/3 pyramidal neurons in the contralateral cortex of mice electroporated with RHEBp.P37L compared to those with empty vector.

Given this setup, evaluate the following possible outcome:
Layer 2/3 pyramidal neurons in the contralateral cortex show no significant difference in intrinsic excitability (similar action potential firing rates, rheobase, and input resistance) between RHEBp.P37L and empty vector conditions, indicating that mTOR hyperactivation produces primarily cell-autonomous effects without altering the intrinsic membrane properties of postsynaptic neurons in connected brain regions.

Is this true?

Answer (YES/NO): NO